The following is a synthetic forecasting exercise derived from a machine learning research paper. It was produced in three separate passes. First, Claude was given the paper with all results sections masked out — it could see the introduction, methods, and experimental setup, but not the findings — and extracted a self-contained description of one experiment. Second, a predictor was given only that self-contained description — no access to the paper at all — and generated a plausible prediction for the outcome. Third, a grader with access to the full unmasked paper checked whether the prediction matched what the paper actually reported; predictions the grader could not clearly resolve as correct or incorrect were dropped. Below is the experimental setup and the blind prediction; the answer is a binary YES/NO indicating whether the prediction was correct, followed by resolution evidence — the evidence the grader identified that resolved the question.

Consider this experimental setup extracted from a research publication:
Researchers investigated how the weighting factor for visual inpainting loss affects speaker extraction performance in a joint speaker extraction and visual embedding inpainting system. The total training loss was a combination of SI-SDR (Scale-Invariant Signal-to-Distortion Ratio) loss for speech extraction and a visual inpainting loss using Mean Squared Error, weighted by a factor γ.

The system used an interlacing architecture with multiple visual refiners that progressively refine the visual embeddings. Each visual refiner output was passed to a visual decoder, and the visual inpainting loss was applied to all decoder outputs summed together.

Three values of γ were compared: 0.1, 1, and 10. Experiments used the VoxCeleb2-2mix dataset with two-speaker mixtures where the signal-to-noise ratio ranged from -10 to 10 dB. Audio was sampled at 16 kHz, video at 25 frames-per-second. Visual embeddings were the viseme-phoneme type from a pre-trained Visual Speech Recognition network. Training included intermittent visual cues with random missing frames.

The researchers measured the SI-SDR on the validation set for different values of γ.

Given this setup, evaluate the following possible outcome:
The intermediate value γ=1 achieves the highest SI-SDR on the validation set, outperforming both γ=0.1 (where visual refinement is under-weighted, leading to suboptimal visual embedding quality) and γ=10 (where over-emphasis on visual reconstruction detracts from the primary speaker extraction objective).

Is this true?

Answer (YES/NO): YES